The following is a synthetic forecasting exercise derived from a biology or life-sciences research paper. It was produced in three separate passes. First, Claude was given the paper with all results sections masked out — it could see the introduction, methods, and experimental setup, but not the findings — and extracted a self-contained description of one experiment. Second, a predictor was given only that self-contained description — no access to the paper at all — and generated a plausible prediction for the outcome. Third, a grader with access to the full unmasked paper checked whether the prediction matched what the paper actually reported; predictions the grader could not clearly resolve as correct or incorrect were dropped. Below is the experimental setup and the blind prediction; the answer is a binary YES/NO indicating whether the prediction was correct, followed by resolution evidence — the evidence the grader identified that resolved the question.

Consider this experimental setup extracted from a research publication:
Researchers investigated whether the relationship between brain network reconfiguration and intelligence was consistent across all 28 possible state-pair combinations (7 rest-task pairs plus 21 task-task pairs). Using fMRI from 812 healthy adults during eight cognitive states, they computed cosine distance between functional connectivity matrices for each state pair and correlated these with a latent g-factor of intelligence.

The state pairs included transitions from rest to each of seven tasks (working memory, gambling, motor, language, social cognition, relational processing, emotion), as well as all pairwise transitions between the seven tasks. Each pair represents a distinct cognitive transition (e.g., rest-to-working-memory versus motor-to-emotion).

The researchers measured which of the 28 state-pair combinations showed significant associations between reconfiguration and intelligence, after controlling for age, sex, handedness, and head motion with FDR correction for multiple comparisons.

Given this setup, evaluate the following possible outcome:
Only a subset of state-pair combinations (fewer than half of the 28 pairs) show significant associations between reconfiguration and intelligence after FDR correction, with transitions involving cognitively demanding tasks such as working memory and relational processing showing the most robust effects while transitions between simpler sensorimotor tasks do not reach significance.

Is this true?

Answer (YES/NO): NO